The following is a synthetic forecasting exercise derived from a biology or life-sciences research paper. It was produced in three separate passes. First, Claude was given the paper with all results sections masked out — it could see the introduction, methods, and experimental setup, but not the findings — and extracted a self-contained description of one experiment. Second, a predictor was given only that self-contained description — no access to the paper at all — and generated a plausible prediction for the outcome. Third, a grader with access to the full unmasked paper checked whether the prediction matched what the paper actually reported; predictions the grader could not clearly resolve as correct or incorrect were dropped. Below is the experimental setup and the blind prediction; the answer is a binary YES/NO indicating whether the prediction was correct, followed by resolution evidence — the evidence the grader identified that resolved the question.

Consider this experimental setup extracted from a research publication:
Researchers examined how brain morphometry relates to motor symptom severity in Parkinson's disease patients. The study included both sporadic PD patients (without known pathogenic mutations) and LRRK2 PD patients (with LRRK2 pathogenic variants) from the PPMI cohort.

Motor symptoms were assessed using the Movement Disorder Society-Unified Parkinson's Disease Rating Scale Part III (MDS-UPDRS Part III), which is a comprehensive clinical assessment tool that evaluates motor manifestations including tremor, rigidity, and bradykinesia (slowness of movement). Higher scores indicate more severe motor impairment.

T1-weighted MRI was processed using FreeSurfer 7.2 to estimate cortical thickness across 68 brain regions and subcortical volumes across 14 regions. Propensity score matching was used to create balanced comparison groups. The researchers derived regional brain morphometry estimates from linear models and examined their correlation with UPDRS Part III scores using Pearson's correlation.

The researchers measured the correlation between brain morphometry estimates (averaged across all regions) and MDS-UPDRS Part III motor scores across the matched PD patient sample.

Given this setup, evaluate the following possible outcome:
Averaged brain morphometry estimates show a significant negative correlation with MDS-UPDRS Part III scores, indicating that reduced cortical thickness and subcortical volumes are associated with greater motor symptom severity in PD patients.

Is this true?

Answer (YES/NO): NO